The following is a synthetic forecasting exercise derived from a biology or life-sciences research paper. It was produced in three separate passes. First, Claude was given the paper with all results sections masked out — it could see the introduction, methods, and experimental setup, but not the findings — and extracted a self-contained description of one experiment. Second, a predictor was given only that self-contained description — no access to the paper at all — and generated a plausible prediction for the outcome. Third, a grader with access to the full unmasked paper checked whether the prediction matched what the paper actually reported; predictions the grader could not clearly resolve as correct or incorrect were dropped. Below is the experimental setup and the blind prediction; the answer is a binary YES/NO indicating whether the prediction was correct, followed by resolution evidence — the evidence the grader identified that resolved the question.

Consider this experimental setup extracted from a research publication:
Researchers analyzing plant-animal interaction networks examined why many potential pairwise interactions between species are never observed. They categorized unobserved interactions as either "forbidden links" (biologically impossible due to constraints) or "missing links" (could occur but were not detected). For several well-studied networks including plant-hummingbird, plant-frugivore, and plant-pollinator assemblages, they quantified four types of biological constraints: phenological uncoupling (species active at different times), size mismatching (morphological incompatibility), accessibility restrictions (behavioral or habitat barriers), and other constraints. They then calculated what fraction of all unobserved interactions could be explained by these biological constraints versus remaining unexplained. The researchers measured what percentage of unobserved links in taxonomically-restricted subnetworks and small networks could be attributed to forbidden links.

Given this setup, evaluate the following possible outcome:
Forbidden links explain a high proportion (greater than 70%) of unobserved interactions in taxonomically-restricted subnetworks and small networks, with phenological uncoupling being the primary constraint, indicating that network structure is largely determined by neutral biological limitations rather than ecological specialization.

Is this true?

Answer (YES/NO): NO